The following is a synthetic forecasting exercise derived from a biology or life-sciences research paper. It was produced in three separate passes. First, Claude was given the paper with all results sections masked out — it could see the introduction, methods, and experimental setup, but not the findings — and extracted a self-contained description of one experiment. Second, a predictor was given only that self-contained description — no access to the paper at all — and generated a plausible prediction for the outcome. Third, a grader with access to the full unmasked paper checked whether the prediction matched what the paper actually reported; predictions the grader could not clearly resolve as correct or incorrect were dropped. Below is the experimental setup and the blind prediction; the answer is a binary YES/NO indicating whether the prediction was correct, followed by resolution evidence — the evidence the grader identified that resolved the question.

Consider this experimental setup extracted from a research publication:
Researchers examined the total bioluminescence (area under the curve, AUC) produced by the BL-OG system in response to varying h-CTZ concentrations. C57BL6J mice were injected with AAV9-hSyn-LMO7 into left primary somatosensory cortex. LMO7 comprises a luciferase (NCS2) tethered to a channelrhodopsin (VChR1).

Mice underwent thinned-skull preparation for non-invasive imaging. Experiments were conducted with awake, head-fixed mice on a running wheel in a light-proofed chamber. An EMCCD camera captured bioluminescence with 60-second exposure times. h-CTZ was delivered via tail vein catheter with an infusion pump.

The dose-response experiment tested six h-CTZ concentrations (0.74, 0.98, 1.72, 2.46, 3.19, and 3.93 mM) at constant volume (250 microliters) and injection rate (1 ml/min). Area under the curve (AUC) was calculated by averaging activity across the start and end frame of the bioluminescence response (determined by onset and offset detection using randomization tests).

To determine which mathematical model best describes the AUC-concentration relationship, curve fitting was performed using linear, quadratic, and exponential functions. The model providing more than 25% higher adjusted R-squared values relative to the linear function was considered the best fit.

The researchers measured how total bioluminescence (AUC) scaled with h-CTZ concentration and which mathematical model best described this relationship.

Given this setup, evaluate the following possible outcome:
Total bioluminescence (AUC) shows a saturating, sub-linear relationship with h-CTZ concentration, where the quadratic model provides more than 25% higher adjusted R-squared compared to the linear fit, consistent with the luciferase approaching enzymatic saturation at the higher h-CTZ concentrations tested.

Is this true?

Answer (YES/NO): NO